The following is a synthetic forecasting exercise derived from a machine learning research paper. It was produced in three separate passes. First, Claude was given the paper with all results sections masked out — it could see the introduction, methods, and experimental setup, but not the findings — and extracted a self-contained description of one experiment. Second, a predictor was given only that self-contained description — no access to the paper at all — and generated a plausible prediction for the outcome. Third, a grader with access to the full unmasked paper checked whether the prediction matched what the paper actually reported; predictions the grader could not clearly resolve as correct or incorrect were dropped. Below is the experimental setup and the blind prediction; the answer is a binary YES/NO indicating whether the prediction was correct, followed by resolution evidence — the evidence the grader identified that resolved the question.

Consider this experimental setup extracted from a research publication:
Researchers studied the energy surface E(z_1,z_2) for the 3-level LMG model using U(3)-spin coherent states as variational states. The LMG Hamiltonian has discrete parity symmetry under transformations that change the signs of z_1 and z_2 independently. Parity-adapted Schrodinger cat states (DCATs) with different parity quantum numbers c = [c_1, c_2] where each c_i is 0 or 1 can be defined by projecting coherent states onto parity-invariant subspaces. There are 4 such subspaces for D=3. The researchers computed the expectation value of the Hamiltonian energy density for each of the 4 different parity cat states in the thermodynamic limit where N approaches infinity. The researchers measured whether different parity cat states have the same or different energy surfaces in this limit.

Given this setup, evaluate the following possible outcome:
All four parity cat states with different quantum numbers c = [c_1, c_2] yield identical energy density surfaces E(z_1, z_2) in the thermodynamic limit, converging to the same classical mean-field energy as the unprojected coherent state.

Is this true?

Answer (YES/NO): YES